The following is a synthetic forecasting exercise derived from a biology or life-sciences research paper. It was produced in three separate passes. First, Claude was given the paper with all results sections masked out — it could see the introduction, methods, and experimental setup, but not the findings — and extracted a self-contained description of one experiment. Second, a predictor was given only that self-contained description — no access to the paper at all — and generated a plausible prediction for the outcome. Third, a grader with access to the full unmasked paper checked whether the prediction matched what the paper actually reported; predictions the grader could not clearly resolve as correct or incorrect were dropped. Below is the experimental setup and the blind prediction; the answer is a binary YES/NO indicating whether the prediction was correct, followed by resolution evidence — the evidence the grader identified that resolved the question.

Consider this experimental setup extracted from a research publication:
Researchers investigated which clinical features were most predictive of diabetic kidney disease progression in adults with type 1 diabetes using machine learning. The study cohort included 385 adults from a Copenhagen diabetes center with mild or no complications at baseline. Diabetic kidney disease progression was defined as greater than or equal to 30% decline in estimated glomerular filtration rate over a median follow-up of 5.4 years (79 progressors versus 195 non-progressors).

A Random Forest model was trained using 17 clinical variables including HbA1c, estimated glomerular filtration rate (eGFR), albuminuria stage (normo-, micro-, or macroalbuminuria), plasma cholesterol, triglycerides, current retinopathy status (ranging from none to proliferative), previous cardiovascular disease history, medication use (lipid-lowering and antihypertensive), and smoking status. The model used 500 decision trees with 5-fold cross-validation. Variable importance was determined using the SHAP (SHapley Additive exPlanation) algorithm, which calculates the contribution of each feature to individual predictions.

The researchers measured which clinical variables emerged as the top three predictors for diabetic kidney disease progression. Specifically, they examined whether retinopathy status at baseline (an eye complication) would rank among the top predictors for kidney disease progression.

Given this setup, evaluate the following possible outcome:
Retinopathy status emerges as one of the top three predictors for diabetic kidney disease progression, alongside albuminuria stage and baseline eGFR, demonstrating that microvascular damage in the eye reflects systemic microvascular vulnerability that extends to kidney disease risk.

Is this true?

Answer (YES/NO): YES